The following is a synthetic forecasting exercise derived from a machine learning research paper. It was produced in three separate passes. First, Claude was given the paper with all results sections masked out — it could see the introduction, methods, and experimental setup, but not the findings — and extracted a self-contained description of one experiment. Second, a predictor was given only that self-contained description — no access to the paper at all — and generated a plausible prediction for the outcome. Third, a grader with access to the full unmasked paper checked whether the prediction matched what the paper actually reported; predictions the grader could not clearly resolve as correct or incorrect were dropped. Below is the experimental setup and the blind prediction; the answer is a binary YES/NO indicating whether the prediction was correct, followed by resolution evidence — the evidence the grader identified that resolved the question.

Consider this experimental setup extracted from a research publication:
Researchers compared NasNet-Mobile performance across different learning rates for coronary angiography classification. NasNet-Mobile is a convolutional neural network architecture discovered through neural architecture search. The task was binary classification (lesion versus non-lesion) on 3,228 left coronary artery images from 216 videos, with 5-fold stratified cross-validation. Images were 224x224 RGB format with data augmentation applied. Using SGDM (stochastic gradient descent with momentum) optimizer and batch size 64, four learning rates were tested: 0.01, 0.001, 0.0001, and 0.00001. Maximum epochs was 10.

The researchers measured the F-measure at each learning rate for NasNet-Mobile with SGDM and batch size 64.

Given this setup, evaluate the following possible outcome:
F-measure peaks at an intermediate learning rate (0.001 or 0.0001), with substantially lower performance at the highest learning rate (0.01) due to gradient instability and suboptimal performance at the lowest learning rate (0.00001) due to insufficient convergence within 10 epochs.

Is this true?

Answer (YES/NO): NO